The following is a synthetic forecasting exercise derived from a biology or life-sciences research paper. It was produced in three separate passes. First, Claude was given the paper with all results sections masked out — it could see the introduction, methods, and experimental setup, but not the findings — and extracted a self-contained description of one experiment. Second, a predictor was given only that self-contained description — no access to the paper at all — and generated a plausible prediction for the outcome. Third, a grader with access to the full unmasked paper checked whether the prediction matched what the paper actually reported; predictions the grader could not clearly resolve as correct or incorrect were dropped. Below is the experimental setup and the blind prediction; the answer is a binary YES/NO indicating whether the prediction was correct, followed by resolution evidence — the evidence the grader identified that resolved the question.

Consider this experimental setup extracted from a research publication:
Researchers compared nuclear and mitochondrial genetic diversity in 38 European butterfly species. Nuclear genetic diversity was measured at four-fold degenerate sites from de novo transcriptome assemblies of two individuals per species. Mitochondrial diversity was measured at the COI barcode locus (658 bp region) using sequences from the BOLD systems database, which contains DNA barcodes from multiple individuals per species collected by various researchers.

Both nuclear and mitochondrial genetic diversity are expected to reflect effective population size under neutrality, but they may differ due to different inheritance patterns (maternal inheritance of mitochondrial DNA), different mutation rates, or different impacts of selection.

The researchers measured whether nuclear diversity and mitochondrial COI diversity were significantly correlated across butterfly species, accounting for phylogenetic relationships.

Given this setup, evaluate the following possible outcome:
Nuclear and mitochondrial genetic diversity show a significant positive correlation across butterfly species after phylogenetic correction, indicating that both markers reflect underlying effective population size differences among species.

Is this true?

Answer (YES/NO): NO